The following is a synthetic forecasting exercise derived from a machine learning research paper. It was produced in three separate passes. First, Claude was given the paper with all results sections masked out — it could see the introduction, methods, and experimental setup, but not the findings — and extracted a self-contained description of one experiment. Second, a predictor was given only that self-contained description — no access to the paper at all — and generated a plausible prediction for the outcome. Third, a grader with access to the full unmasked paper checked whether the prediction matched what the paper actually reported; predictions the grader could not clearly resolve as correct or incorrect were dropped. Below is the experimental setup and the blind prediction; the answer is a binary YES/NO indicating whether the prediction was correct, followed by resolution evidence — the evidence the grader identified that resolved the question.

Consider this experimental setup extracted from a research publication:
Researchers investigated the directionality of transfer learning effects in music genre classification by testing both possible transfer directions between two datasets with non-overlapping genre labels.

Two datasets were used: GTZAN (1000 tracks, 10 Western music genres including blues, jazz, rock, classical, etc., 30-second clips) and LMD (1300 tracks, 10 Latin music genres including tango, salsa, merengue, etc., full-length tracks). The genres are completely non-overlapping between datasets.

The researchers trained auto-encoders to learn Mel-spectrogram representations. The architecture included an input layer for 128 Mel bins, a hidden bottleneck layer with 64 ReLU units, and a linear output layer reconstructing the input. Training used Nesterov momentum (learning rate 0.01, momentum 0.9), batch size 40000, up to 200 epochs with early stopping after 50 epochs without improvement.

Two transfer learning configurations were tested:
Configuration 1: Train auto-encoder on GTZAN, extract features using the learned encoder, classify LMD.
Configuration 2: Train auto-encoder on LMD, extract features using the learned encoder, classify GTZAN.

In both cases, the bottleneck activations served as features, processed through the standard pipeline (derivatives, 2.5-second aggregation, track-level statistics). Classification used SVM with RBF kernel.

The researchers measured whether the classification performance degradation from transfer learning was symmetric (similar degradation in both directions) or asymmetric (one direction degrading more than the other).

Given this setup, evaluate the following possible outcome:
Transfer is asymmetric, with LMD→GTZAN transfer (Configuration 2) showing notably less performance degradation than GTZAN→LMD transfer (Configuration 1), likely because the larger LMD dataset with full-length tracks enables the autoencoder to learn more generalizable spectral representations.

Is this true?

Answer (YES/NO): NO